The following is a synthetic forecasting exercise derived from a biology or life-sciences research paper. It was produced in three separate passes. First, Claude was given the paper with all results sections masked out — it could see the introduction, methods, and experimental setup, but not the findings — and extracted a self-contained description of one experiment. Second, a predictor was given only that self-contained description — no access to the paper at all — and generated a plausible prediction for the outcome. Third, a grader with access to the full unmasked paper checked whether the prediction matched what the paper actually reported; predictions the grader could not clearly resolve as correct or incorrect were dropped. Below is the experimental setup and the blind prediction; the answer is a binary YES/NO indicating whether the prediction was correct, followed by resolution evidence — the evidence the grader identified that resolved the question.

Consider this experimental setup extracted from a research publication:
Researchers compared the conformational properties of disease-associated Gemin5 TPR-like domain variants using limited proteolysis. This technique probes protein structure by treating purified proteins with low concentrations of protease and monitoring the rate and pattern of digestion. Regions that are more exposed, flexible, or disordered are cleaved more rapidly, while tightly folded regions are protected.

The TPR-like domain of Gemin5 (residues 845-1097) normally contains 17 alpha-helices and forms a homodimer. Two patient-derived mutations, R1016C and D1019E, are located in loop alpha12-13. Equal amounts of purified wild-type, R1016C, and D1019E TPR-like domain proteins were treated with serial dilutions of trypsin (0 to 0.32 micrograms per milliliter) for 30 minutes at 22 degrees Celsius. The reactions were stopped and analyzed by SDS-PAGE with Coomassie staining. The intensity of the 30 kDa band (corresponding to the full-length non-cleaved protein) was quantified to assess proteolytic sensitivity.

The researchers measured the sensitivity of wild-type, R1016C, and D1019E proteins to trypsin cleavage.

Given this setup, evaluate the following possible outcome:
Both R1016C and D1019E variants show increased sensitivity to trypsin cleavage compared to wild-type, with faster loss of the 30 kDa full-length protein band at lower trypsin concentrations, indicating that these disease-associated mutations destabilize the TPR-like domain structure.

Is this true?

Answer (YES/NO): NO